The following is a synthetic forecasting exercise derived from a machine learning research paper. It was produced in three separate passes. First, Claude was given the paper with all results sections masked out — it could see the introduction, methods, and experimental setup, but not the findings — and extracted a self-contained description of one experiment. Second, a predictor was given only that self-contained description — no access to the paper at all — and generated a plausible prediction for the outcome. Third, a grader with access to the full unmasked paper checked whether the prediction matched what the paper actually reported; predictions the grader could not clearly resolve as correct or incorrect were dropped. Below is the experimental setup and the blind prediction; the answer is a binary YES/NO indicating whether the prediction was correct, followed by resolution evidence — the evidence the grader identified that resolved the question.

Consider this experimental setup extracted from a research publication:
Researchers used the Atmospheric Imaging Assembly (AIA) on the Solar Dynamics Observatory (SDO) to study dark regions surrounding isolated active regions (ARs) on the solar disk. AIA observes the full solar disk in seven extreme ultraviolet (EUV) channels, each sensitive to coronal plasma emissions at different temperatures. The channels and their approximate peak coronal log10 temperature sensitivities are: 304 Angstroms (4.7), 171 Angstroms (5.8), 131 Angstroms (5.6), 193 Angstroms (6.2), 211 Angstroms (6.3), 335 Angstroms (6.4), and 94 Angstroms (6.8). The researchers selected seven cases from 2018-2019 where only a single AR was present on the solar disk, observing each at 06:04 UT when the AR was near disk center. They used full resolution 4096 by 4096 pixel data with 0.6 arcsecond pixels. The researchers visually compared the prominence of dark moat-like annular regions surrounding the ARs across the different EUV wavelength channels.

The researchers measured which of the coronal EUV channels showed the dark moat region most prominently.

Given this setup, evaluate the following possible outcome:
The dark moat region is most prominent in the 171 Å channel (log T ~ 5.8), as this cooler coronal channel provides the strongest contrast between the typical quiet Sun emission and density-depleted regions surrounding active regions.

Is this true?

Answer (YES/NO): YES